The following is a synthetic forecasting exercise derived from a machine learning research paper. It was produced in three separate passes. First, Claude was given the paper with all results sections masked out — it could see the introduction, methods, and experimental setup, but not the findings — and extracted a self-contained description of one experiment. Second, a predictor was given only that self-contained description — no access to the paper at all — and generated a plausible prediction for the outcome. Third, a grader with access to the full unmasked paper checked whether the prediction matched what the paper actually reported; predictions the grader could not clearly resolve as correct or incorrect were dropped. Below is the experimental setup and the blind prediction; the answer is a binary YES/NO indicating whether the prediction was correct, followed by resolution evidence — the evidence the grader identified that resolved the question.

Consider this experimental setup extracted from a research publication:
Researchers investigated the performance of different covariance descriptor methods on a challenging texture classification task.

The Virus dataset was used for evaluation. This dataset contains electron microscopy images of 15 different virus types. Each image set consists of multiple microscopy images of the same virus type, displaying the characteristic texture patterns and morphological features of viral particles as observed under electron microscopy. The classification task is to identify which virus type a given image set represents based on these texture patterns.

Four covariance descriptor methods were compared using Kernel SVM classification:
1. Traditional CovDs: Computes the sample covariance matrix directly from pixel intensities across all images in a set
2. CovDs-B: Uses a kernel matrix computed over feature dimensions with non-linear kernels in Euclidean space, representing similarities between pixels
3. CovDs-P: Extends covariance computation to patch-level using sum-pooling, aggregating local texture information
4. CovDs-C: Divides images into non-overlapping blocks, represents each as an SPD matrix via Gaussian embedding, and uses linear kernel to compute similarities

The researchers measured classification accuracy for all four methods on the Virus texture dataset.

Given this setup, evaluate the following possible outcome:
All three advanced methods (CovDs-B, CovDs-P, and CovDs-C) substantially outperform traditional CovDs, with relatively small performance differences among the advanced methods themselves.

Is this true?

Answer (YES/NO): NO